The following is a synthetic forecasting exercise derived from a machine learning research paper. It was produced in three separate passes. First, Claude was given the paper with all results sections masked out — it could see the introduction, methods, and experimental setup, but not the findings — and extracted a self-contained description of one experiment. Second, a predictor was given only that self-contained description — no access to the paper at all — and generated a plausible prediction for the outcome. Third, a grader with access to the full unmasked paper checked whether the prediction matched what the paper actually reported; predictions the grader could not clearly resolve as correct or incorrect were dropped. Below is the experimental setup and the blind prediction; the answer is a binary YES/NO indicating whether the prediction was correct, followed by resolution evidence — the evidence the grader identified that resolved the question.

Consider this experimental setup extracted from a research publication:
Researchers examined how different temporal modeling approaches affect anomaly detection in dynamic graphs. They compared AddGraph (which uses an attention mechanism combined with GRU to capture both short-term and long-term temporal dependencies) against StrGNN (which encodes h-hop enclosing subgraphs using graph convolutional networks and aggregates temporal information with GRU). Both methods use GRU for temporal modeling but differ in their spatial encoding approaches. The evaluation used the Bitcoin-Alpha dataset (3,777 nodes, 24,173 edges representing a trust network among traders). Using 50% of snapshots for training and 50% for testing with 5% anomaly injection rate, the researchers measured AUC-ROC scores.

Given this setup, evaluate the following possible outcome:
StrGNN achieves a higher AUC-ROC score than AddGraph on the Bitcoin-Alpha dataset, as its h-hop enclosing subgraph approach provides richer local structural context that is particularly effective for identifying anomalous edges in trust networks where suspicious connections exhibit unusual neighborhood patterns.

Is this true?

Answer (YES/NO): YES